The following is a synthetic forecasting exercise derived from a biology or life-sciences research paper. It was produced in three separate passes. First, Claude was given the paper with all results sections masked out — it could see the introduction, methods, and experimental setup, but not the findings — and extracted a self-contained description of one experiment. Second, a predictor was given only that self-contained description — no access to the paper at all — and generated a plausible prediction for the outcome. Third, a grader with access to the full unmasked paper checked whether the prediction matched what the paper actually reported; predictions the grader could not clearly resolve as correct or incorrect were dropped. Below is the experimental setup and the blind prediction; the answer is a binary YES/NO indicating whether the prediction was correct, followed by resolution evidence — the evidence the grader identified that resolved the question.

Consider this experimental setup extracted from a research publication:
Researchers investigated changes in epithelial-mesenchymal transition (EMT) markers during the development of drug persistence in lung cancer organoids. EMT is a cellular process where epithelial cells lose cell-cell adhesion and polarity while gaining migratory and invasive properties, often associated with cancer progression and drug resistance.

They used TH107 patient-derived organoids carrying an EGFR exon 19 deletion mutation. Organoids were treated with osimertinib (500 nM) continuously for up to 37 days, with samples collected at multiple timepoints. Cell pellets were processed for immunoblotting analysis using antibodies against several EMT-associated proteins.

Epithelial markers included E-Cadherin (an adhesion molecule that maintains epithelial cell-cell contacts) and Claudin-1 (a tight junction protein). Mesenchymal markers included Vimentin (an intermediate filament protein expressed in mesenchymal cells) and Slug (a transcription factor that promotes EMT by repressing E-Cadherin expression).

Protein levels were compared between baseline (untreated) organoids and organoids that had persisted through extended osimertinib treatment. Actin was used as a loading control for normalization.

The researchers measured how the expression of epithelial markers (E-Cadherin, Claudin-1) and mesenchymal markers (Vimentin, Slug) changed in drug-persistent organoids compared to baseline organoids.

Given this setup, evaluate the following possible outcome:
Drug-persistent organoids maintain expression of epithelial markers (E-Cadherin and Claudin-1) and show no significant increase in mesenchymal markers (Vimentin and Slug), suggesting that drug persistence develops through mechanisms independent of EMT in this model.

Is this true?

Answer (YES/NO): NO